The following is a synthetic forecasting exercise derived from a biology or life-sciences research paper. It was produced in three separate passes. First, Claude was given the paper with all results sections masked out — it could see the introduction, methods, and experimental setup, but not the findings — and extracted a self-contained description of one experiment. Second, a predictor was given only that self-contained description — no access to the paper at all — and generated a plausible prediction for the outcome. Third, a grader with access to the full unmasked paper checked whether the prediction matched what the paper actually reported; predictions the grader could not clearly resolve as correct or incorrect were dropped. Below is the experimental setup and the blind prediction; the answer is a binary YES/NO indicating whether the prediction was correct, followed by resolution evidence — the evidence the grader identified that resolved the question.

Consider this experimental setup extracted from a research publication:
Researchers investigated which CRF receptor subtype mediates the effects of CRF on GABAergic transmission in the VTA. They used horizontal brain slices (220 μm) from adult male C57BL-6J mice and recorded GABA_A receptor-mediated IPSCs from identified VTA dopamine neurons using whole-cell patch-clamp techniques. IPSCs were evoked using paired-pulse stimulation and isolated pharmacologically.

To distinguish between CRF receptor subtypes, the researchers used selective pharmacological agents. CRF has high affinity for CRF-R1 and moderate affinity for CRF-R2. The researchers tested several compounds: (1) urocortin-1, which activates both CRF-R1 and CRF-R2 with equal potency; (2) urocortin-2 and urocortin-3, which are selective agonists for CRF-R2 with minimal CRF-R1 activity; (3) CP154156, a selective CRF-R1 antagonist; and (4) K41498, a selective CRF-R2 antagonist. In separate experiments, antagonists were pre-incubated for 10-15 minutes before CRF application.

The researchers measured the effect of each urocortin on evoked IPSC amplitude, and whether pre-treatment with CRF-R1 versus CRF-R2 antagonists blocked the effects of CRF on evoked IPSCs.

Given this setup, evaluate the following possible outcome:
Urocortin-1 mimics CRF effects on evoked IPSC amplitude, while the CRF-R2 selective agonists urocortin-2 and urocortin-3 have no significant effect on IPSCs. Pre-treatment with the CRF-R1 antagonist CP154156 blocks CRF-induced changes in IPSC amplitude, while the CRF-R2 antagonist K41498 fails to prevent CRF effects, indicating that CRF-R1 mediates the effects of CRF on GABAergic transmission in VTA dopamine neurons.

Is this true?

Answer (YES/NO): YES